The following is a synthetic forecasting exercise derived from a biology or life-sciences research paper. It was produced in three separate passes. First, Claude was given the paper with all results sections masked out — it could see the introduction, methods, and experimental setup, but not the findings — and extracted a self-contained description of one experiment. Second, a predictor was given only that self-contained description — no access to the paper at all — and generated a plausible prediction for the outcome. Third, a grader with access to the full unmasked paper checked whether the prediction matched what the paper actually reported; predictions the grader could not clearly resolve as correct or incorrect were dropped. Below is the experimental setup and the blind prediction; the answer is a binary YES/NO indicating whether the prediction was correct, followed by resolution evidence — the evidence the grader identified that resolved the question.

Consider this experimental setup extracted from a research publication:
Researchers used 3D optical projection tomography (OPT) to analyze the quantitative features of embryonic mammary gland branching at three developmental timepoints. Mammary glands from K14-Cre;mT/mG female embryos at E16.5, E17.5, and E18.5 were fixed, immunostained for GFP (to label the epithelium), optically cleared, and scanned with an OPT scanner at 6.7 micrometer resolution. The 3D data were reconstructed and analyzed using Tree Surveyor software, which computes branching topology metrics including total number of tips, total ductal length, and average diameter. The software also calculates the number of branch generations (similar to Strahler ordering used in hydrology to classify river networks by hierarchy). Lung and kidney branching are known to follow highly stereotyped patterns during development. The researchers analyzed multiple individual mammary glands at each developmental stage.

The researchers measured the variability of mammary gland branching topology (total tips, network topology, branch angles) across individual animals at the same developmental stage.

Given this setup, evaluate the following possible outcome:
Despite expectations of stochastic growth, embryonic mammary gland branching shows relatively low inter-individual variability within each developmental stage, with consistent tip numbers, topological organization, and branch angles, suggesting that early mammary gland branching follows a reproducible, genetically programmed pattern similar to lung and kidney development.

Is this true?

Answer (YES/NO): NO